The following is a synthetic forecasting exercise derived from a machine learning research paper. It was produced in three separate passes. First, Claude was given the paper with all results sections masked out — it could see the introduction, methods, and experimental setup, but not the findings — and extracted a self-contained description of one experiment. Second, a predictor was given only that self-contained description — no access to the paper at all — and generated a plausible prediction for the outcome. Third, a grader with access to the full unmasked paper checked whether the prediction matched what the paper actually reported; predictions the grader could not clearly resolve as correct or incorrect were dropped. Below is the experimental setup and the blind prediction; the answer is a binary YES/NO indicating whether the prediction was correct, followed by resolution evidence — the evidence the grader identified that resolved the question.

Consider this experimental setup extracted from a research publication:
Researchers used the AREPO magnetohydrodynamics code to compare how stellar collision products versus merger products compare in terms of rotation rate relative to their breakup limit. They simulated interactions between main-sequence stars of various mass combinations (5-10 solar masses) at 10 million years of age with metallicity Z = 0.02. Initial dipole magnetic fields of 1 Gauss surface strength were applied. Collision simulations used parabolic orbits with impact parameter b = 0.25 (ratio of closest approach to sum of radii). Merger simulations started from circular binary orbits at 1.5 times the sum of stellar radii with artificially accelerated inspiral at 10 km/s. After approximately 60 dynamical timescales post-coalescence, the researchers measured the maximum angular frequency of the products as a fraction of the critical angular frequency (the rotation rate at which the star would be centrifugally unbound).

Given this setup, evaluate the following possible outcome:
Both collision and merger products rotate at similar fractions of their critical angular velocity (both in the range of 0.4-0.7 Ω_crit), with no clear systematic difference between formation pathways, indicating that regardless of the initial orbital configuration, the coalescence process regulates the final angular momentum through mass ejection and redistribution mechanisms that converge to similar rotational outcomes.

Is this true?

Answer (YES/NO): NO